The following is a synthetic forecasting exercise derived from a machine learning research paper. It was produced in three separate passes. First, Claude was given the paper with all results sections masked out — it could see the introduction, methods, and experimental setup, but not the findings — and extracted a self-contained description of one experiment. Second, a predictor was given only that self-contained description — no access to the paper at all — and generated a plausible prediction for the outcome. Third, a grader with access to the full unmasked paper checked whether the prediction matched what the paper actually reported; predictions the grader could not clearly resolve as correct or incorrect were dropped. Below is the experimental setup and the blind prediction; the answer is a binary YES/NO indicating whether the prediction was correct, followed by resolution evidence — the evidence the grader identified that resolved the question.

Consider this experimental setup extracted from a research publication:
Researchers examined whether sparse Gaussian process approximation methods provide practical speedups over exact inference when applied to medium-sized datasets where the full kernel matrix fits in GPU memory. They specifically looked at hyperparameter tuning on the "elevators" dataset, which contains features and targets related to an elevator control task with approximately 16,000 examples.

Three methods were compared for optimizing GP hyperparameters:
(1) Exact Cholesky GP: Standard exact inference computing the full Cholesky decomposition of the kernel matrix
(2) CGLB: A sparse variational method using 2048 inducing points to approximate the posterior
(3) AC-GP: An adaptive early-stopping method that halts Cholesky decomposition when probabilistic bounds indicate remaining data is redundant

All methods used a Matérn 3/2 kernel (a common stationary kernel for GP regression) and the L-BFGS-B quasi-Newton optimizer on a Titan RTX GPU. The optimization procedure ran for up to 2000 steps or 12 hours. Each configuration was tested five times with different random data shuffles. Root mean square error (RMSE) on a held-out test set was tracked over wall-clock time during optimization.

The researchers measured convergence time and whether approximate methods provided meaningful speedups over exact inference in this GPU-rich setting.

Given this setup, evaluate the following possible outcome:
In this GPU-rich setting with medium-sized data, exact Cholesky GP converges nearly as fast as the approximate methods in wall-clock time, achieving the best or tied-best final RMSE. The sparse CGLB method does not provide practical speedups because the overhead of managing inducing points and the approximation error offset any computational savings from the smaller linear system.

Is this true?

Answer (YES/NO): YES